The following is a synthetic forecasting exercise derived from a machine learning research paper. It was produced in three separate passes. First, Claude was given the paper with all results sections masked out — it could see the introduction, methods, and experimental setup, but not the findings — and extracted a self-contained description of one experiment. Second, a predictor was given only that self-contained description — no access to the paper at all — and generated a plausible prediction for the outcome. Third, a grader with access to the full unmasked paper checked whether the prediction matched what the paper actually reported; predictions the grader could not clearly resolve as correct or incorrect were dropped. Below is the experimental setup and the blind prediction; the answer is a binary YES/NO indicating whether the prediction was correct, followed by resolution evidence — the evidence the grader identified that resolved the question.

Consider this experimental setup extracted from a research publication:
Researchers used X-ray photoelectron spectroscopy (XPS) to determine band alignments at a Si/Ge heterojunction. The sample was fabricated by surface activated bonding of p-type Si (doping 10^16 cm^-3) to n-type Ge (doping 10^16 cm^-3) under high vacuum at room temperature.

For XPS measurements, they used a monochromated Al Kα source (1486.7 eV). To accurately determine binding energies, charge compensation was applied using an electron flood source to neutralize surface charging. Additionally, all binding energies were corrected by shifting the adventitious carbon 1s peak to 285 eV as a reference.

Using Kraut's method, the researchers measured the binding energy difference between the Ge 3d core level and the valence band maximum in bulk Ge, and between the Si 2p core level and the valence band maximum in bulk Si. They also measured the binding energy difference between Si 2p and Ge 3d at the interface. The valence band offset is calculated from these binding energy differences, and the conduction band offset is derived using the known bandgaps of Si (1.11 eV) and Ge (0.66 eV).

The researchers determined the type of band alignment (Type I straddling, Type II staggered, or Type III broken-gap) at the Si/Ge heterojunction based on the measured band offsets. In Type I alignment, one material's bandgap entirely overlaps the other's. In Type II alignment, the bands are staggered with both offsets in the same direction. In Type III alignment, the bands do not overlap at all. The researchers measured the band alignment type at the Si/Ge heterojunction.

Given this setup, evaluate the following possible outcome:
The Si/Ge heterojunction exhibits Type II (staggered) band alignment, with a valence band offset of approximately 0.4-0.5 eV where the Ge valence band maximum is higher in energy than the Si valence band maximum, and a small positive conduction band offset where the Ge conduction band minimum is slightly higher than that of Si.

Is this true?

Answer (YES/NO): NO